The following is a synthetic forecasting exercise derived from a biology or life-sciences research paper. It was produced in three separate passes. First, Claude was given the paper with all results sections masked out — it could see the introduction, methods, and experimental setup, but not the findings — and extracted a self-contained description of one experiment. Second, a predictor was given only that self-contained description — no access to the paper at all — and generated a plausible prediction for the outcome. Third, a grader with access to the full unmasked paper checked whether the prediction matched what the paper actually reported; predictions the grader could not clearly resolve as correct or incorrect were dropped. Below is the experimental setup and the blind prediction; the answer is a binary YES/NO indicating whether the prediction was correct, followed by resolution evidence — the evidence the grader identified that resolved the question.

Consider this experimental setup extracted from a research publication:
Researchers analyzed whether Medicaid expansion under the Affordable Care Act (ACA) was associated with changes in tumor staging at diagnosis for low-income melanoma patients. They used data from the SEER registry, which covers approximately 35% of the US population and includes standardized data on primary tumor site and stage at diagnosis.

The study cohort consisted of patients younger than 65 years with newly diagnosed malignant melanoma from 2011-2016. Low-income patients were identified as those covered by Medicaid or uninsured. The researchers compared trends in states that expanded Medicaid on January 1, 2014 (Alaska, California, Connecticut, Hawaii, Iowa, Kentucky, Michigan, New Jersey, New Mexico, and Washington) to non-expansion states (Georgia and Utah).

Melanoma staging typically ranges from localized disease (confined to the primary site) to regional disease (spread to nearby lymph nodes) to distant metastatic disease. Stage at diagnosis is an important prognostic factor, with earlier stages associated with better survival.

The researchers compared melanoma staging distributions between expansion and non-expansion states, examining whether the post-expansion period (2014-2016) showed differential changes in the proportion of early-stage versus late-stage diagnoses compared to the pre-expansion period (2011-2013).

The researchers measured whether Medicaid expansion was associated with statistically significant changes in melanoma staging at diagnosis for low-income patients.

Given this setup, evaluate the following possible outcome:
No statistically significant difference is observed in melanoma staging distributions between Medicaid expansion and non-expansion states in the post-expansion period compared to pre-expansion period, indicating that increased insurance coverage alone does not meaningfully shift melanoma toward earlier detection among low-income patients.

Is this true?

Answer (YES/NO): YES